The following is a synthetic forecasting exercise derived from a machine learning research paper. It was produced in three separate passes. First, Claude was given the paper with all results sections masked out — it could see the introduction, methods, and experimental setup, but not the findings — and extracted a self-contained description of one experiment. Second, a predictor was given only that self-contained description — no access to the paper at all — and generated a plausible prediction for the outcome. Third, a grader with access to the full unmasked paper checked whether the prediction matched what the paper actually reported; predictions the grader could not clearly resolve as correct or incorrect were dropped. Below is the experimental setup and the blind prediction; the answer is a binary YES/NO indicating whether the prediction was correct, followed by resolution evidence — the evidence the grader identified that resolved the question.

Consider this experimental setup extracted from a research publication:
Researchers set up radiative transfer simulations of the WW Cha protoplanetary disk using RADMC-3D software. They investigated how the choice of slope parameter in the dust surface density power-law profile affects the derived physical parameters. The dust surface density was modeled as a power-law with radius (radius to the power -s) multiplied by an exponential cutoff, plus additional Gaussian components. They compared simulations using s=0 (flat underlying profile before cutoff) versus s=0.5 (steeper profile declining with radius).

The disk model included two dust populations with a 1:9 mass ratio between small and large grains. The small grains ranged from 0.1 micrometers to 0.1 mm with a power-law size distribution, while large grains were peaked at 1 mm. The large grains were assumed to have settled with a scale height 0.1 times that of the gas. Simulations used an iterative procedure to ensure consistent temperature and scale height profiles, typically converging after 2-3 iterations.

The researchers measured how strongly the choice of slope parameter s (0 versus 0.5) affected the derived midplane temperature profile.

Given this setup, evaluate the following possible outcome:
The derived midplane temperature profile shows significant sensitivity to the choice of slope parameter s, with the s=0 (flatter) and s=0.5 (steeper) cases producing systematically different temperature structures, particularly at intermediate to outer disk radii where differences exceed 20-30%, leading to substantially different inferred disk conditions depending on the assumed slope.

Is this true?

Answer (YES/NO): NO